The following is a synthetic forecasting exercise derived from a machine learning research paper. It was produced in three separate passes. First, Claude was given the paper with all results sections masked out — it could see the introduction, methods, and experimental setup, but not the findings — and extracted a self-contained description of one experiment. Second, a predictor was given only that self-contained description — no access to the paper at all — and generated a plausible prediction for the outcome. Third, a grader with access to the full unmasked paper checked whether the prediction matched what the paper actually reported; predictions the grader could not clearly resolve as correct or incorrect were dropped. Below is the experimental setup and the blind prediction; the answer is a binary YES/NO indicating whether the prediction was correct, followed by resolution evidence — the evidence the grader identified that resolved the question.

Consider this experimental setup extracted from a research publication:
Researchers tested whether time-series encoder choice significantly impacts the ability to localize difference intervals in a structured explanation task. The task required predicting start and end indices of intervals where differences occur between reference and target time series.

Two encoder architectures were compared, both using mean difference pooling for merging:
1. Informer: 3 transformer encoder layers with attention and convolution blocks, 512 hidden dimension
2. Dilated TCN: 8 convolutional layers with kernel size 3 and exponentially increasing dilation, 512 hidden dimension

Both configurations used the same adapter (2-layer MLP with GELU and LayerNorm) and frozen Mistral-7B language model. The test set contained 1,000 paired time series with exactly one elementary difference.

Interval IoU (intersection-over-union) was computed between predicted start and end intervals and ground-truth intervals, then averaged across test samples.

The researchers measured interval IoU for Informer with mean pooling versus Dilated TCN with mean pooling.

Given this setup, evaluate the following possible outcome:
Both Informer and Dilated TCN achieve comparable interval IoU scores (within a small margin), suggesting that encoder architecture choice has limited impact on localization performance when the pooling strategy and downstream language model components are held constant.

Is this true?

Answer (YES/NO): NO